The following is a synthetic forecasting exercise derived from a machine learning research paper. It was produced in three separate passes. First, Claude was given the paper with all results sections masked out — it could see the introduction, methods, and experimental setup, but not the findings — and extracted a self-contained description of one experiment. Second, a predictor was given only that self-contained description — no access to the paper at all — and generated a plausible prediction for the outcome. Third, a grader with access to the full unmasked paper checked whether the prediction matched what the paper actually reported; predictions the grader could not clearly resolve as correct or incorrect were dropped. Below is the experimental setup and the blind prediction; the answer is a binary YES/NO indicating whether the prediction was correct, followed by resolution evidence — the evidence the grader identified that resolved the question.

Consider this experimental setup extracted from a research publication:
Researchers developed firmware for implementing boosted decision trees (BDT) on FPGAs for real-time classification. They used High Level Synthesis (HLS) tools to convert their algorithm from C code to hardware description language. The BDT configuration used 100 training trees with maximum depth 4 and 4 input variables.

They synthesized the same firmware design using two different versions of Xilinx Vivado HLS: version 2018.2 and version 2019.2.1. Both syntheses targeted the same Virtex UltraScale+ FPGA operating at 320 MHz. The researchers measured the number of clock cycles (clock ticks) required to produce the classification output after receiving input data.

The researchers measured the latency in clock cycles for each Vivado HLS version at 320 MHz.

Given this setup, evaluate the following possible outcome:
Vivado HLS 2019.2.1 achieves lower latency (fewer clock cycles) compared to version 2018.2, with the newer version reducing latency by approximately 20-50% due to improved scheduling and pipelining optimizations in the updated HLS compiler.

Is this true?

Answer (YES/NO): YES